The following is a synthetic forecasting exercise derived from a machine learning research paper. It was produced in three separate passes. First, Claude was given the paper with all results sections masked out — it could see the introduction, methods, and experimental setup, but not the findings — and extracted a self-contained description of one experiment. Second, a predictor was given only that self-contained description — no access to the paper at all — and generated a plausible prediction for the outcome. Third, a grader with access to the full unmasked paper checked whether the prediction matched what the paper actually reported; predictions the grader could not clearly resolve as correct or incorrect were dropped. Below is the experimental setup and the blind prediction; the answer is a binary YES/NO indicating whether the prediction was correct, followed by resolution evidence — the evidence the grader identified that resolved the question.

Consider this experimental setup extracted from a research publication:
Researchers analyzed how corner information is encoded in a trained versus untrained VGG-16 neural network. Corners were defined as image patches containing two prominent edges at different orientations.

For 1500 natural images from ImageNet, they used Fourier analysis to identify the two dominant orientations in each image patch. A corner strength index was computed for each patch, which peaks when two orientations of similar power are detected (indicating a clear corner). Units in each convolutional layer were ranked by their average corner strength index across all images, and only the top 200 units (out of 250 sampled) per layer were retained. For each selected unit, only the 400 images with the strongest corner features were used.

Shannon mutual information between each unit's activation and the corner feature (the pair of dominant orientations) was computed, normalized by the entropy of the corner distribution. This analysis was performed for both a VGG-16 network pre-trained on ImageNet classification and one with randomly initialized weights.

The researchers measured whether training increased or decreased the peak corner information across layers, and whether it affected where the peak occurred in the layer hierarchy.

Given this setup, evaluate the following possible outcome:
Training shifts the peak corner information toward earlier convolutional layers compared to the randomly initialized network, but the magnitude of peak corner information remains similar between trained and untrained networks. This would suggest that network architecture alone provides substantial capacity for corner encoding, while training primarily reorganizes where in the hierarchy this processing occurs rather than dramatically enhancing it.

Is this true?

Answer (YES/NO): NO